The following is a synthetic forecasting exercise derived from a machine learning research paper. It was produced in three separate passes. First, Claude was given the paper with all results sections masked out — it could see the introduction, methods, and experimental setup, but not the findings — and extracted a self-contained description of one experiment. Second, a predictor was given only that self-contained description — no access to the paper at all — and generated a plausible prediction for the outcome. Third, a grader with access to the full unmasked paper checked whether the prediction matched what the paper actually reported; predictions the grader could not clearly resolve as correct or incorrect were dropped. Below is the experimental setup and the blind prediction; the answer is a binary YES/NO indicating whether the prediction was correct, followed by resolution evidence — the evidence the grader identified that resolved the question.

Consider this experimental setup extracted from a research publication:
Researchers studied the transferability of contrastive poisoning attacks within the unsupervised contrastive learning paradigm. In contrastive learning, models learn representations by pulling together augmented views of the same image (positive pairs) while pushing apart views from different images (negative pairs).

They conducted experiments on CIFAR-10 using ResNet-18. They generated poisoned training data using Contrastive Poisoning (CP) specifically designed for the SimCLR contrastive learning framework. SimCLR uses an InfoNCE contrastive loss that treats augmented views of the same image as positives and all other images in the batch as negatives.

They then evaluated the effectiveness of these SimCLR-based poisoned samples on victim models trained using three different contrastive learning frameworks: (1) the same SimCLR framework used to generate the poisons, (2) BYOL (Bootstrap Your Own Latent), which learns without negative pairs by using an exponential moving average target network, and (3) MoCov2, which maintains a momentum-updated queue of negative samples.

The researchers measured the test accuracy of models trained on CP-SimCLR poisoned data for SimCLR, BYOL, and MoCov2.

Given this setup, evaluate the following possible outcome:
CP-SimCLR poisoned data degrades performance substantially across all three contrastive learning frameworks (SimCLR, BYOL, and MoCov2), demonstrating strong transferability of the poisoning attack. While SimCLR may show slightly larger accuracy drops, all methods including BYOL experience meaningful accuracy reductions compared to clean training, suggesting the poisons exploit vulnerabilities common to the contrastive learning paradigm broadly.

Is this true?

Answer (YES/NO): NO